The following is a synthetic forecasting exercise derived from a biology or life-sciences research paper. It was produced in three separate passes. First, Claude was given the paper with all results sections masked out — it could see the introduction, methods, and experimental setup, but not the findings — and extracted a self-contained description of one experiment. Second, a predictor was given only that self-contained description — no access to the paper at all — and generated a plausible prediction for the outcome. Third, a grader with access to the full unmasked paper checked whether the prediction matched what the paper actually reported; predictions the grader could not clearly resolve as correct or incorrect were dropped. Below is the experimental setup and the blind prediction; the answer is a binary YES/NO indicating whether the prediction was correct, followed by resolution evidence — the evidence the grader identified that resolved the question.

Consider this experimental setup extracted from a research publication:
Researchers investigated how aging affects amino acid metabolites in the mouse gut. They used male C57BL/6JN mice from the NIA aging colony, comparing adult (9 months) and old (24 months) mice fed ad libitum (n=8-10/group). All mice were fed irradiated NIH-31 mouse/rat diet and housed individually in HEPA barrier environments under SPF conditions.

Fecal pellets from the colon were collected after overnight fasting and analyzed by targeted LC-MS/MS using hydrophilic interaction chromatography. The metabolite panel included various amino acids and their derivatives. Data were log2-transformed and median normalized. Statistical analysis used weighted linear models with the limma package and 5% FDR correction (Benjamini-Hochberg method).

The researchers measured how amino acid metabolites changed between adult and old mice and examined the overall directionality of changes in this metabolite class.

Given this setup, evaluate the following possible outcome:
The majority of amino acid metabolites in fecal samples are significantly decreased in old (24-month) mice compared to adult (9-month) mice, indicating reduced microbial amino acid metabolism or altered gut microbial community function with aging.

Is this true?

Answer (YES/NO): NO